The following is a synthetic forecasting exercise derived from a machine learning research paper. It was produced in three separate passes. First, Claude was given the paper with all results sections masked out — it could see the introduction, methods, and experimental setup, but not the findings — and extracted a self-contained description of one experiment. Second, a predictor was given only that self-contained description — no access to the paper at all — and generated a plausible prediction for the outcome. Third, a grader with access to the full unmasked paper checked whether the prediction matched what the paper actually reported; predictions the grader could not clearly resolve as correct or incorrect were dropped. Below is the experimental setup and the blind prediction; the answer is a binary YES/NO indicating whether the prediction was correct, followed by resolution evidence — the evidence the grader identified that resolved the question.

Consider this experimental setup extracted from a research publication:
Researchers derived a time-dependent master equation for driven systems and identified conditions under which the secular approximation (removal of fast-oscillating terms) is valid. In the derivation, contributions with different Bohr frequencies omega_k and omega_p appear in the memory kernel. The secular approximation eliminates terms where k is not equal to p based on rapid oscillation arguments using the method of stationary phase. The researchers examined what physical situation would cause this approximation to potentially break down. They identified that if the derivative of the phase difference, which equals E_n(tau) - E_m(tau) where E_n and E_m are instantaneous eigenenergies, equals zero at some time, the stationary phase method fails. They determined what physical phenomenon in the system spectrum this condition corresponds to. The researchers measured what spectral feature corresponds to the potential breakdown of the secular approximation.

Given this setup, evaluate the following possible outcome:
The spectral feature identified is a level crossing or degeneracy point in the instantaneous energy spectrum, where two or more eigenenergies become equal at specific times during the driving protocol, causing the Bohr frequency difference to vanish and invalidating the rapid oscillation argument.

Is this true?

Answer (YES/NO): YES